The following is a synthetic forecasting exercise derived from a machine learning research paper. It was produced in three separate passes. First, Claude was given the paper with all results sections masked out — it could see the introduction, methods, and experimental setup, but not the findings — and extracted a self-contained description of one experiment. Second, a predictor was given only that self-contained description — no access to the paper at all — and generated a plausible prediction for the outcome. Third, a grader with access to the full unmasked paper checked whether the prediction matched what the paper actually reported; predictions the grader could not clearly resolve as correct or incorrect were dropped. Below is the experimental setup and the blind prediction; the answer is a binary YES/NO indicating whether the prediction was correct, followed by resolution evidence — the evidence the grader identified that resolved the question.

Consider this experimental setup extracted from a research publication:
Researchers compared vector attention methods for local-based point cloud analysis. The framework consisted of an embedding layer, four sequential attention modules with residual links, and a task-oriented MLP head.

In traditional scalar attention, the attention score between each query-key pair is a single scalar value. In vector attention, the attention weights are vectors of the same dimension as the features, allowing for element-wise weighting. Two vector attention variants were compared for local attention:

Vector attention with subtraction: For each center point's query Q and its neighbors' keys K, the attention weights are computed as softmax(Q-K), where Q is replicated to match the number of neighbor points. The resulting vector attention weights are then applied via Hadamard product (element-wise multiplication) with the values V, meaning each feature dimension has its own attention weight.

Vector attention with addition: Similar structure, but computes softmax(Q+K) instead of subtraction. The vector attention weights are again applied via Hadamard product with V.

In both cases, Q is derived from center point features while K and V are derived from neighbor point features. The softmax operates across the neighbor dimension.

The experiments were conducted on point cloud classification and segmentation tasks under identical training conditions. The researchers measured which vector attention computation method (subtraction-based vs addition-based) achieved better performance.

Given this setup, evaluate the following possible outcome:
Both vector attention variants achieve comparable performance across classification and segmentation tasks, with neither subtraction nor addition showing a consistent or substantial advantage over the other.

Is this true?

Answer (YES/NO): YES